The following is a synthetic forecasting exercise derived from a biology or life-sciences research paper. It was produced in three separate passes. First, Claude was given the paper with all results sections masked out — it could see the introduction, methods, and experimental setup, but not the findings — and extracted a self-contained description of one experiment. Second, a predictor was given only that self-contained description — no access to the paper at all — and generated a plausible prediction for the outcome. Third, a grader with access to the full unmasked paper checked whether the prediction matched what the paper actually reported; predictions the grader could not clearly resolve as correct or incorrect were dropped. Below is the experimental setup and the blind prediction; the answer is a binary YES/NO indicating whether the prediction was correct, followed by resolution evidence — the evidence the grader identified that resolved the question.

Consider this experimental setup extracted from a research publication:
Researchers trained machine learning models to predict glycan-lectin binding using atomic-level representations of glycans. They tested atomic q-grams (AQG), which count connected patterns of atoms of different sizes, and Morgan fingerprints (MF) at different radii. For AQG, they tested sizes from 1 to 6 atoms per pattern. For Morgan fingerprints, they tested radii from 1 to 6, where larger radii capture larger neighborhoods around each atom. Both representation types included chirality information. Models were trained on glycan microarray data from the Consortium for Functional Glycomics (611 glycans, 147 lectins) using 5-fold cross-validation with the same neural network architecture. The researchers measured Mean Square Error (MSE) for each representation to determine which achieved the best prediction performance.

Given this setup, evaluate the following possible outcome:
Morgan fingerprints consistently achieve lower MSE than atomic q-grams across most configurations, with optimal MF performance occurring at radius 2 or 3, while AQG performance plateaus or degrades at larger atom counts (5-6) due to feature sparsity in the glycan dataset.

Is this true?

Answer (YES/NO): NO